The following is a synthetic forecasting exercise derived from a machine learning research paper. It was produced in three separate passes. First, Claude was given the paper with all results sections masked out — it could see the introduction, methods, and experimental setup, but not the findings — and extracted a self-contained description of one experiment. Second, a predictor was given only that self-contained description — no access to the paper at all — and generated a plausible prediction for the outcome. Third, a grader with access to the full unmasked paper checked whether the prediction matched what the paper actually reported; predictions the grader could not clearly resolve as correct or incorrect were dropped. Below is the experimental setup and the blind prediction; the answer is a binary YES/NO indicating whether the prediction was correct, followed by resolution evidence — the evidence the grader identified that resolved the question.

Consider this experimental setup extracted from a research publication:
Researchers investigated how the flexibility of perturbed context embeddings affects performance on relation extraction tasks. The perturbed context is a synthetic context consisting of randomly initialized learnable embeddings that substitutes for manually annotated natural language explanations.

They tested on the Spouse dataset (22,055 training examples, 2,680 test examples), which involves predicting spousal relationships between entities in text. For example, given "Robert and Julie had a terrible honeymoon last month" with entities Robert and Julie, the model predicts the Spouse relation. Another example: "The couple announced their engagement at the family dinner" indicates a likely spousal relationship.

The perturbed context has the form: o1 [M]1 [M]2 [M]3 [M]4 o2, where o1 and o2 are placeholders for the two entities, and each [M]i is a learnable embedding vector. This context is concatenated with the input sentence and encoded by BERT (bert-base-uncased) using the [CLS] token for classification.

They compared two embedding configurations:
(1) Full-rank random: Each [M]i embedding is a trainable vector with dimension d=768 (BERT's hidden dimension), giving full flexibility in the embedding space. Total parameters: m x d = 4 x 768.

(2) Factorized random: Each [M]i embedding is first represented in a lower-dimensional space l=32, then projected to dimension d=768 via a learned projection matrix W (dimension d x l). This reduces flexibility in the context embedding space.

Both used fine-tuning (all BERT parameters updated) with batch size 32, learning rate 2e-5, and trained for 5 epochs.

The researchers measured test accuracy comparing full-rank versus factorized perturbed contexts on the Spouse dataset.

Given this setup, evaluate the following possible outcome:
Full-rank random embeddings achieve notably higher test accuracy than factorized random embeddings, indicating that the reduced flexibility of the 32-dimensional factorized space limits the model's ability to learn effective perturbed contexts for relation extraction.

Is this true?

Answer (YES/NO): NO